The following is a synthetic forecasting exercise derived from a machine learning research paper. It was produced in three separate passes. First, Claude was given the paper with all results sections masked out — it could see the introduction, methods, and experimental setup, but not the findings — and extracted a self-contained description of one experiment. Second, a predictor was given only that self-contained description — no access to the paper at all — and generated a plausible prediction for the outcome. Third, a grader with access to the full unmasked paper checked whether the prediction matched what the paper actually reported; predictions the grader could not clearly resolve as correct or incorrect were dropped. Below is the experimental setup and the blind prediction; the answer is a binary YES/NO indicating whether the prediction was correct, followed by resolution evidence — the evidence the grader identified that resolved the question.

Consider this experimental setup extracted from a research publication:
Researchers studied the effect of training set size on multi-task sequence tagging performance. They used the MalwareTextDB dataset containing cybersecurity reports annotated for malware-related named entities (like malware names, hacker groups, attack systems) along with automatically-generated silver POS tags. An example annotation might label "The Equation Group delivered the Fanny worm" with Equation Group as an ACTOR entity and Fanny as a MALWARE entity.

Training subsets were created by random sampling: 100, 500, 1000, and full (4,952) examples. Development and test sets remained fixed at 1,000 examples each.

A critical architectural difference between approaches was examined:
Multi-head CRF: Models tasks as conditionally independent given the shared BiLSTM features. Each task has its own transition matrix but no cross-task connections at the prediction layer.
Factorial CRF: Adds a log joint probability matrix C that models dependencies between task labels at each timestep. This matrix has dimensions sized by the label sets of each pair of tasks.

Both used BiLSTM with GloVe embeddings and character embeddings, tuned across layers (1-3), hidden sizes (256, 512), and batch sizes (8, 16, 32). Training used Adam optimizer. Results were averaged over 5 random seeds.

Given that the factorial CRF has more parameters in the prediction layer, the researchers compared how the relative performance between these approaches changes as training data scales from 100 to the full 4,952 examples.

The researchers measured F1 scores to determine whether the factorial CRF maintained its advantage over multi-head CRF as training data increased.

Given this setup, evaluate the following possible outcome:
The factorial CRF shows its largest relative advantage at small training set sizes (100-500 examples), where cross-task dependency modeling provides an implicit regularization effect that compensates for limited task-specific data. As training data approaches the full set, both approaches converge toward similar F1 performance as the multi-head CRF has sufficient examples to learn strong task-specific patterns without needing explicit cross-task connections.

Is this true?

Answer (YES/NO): NO